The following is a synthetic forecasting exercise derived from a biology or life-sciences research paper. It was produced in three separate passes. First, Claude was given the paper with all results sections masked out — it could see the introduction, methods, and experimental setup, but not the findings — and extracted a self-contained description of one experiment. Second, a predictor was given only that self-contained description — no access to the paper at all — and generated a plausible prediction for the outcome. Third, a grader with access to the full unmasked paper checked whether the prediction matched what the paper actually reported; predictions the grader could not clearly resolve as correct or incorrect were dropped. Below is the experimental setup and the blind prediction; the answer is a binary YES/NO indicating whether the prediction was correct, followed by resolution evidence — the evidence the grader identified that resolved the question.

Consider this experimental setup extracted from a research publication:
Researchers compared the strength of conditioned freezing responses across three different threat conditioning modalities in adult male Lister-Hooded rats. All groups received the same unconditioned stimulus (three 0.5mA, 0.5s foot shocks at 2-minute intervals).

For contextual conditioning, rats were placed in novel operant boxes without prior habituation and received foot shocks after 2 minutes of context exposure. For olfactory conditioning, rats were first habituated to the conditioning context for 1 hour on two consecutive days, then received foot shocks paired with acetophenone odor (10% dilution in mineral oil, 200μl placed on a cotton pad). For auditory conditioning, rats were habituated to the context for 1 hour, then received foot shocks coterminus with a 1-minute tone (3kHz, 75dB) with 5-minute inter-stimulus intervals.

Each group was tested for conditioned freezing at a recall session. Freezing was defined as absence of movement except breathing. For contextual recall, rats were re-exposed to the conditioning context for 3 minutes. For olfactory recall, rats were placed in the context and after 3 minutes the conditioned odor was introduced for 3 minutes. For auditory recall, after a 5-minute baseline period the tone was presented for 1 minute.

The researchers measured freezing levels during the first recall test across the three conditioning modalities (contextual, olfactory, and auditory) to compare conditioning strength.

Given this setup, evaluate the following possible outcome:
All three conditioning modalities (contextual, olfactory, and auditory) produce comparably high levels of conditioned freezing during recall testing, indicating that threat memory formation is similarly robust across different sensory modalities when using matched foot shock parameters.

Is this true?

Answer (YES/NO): NO